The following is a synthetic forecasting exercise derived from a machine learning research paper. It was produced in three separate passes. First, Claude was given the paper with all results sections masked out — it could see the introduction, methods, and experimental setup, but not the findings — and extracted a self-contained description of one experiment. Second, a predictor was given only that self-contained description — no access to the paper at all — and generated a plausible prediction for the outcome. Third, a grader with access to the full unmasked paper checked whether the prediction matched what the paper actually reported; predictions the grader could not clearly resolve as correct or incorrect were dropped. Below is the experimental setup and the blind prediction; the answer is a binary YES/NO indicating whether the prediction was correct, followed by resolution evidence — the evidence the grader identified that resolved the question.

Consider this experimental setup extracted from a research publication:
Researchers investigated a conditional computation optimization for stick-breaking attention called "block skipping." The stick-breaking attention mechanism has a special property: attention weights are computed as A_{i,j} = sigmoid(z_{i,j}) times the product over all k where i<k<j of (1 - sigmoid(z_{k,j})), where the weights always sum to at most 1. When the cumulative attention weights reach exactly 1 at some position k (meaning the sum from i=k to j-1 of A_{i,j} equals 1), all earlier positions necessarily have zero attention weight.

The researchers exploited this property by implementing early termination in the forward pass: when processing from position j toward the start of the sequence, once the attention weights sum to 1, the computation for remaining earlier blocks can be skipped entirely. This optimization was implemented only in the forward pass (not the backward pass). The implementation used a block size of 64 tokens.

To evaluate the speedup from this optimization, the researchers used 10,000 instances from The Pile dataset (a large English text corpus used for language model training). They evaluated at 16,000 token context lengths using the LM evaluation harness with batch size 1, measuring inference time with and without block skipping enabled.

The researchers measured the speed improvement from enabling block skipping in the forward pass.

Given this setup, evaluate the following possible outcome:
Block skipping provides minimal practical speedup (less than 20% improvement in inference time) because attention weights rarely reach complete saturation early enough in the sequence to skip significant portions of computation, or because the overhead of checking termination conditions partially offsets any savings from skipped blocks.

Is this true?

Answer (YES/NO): YES